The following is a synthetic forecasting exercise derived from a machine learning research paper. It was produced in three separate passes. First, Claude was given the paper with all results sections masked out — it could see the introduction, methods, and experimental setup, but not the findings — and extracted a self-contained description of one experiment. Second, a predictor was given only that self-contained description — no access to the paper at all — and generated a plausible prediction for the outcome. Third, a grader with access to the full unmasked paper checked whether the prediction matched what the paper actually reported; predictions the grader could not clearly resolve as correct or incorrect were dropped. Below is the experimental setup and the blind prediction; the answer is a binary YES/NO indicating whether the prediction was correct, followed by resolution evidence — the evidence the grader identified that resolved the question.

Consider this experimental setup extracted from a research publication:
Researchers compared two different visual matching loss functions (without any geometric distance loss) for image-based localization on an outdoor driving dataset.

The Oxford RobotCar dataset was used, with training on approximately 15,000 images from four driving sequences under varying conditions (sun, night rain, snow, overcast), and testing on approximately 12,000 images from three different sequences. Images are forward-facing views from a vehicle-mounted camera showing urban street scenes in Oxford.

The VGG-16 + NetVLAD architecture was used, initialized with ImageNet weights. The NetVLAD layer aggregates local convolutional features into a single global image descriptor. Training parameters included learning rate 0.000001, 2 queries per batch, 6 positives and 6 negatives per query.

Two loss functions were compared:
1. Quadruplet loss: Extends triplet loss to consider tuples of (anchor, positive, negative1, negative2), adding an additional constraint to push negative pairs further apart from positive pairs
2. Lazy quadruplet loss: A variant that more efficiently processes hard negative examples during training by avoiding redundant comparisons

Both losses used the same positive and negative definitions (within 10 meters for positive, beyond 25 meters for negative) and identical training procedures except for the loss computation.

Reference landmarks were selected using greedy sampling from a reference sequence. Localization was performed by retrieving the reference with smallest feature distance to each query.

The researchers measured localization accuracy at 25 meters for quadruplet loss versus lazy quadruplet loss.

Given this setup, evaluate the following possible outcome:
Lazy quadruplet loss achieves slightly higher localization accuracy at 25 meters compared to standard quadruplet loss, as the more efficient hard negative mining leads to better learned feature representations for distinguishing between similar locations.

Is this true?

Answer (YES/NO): YES